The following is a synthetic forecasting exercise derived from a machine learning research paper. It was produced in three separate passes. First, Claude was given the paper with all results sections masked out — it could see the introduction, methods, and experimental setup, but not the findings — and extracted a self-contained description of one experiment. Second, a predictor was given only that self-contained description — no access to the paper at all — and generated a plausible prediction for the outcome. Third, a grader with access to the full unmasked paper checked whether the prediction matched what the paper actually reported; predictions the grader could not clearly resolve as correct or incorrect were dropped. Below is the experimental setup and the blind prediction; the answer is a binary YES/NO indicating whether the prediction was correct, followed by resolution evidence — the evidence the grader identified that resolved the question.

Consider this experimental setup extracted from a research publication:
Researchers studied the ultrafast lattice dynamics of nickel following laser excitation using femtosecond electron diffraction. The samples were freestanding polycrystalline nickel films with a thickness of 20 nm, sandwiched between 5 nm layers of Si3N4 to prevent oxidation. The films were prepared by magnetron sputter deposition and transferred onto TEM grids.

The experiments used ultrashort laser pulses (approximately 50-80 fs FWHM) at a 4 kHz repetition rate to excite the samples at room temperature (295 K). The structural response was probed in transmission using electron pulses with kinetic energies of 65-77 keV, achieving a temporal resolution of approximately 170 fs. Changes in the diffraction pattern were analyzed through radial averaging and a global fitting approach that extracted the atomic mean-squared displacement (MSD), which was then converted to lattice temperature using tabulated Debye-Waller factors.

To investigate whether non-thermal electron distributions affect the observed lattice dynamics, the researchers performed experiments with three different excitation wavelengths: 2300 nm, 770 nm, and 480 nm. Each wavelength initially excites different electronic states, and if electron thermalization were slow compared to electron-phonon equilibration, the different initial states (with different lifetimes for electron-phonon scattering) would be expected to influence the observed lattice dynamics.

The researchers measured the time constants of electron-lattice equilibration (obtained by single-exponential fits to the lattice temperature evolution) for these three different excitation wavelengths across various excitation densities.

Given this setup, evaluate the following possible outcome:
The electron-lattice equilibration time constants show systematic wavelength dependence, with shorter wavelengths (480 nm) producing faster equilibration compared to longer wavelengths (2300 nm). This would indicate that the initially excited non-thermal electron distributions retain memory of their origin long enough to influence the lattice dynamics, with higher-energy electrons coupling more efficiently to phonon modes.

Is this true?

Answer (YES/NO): NO